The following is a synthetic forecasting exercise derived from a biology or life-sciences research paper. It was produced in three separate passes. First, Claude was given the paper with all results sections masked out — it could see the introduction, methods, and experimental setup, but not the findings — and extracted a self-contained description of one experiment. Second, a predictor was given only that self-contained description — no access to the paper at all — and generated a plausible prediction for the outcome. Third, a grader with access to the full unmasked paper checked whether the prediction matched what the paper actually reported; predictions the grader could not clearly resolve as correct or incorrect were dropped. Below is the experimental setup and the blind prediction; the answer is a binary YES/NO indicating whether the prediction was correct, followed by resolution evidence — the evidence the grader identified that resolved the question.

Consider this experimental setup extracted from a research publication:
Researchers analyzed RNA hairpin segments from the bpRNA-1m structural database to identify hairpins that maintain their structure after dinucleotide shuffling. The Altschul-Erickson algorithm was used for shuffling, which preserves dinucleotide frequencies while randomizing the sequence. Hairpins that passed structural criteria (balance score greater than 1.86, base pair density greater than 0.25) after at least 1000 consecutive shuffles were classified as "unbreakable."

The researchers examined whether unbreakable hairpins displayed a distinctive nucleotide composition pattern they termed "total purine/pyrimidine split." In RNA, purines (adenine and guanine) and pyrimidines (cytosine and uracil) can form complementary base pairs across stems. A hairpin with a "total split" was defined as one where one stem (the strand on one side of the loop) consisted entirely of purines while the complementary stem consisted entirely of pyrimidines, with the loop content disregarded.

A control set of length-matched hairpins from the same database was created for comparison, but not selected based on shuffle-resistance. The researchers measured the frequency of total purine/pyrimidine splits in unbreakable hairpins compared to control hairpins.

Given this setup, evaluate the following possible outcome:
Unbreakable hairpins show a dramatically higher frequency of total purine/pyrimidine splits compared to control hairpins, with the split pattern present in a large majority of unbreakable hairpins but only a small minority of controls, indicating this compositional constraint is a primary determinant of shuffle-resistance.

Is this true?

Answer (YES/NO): YES